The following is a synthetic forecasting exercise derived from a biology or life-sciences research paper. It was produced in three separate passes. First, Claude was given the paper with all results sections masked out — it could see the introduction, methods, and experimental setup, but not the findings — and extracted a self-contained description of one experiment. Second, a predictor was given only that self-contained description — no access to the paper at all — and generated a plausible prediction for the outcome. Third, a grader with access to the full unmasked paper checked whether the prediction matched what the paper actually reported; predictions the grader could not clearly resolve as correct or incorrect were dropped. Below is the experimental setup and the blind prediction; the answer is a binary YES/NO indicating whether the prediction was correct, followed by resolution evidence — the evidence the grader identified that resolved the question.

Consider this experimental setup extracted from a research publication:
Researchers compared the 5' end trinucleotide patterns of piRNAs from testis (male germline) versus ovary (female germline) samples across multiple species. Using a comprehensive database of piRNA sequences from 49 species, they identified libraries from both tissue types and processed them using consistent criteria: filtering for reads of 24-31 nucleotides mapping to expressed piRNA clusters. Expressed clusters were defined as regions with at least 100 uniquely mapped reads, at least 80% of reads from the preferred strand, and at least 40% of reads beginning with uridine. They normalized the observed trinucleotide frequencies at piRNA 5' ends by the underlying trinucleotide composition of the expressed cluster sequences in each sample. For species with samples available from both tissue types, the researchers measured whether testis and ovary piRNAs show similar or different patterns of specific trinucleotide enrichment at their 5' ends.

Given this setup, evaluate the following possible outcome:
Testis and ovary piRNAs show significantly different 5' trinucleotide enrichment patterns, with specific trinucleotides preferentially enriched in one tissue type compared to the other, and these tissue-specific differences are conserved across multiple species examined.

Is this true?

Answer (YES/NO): NO